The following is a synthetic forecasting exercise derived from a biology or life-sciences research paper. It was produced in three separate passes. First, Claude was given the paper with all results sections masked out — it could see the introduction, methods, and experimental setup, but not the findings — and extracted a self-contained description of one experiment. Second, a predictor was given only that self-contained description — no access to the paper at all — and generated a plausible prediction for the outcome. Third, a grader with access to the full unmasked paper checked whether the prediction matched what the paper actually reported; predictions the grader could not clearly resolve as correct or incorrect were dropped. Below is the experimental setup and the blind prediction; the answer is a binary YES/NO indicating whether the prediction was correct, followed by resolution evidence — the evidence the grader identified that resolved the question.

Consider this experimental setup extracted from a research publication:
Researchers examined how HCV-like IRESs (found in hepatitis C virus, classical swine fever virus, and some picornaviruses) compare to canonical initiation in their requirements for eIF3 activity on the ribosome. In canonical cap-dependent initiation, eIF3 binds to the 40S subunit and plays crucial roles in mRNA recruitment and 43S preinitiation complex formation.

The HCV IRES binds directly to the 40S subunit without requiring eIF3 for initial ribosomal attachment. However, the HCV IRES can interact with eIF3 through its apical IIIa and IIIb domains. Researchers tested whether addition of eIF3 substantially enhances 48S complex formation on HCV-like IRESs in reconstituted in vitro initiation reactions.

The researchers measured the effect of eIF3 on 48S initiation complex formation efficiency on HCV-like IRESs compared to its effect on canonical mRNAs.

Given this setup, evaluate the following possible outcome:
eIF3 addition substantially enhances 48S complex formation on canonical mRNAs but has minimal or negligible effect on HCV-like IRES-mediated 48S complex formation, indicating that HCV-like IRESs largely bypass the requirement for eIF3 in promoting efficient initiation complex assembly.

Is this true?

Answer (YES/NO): NO